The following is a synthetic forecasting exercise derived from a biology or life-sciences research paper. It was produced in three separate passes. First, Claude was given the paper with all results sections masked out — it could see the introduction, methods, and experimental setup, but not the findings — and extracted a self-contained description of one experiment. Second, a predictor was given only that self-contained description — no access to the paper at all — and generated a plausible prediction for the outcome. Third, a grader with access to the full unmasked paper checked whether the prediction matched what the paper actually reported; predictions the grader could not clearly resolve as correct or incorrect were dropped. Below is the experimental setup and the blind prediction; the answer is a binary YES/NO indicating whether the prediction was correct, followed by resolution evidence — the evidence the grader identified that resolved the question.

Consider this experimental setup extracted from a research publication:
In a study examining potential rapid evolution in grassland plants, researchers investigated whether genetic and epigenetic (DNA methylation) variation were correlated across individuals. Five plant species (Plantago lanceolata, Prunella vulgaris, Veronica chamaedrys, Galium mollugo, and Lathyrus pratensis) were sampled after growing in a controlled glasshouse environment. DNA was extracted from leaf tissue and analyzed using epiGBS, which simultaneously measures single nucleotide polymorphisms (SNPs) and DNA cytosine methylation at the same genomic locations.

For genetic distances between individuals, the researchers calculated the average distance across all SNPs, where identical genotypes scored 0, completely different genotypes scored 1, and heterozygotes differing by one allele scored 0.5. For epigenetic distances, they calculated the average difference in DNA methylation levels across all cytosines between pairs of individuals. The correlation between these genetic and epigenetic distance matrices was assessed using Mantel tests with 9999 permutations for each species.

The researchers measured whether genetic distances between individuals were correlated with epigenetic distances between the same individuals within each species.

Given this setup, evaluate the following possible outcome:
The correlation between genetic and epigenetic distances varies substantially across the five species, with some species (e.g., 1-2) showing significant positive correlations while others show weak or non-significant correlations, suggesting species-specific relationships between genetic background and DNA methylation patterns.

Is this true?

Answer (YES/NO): NO